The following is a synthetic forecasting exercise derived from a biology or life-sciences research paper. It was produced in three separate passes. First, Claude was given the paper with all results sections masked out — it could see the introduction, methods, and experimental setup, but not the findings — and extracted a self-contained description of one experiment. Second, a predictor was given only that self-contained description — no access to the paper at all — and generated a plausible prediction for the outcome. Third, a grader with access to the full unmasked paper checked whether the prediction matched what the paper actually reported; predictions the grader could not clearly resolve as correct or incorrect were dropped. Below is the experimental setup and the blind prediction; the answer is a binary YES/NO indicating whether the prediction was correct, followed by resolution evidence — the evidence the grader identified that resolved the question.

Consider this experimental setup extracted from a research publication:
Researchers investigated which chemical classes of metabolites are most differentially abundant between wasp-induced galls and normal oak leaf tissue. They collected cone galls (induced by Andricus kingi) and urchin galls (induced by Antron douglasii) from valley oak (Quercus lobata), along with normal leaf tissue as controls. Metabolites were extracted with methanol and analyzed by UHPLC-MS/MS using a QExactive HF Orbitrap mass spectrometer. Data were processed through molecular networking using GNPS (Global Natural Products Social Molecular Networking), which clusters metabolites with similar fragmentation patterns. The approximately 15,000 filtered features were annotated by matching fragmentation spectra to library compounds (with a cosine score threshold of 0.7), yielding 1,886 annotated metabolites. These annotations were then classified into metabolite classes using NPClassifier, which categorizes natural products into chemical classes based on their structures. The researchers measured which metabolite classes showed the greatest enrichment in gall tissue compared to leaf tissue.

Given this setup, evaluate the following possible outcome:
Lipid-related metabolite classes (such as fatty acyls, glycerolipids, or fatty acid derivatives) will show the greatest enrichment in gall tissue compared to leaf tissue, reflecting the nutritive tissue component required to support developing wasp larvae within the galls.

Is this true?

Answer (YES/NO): NO